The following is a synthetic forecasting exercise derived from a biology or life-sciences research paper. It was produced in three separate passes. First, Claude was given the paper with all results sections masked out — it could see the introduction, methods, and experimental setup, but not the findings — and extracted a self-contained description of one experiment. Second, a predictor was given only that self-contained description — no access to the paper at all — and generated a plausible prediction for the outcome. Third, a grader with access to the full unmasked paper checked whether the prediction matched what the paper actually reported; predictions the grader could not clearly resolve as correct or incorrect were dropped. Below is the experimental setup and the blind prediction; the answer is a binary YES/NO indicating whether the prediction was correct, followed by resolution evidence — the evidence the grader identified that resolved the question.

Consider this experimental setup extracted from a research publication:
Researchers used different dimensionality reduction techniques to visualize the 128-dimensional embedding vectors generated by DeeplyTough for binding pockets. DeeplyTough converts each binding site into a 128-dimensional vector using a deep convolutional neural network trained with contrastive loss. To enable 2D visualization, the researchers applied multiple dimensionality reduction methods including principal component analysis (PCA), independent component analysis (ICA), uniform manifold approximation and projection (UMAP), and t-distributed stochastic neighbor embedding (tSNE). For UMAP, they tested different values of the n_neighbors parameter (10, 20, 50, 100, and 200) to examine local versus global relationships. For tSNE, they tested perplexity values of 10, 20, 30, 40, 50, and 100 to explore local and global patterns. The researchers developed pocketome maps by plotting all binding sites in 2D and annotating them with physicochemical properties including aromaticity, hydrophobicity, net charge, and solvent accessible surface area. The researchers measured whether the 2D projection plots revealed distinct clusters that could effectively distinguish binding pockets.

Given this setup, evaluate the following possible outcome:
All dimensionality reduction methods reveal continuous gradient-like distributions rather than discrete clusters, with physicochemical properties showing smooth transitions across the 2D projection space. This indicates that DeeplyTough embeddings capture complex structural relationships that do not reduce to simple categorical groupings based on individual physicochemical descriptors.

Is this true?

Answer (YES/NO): NO